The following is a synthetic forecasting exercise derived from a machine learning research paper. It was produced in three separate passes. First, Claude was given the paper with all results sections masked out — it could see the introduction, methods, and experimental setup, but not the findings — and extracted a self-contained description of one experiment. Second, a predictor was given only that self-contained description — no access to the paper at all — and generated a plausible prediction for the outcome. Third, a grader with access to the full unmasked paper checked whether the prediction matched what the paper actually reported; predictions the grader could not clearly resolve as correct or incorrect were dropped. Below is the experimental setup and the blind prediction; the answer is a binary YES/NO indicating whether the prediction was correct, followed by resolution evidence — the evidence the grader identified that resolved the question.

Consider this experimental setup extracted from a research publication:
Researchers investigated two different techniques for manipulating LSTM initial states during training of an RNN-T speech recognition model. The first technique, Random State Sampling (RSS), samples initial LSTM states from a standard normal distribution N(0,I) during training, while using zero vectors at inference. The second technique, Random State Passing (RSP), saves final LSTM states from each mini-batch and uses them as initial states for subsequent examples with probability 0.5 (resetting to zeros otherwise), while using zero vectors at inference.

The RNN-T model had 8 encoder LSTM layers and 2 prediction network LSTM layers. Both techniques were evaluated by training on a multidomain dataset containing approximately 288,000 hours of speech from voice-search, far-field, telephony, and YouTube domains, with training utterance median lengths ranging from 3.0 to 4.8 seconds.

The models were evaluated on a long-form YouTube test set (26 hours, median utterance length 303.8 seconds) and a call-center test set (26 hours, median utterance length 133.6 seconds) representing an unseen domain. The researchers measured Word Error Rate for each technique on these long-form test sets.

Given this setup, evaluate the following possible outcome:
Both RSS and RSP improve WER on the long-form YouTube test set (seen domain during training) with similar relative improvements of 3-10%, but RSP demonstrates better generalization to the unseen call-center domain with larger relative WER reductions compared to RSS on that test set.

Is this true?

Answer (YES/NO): NO